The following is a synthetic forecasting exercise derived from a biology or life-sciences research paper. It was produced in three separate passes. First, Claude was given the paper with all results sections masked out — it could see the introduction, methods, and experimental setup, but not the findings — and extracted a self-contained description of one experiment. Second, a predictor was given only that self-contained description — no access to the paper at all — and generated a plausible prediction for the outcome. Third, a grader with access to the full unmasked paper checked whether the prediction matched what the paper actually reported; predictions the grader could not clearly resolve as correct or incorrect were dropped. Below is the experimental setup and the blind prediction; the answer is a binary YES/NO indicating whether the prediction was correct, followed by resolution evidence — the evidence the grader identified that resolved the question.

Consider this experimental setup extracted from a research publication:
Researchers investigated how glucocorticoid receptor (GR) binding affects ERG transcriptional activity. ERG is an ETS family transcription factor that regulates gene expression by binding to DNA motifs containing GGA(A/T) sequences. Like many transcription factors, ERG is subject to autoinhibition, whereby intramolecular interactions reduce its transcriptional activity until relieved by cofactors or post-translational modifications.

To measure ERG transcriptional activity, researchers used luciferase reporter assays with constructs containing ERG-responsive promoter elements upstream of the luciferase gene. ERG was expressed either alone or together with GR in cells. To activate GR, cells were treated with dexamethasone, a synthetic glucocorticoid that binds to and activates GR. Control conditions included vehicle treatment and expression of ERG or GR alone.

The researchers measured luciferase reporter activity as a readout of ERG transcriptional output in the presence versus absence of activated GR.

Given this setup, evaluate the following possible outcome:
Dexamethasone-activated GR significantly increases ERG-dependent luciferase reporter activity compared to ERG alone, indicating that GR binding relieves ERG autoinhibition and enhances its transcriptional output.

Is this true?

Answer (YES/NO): YES